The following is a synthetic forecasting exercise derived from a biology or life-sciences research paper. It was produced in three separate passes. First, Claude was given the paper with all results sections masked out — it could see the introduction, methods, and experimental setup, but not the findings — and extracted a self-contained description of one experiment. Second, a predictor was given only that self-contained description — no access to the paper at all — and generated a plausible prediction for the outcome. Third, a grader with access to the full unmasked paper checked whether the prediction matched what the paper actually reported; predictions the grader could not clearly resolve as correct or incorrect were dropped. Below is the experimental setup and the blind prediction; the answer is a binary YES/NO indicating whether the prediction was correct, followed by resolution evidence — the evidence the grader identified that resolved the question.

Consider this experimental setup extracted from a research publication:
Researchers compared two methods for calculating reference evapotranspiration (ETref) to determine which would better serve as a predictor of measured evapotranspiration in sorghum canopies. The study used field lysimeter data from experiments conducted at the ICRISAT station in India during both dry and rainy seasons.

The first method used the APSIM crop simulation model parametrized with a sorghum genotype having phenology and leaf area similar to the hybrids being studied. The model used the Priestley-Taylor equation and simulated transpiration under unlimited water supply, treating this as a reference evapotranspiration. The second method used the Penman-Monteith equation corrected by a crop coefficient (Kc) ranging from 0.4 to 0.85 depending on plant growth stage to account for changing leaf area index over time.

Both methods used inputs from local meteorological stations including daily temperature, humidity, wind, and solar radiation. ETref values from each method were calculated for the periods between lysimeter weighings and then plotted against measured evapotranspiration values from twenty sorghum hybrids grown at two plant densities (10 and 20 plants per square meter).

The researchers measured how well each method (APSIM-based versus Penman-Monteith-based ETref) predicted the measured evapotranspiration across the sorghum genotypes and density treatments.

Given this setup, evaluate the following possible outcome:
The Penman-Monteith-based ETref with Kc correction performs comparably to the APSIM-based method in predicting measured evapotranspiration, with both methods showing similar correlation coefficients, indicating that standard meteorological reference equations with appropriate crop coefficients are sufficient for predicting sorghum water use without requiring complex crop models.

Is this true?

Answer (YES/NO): YES